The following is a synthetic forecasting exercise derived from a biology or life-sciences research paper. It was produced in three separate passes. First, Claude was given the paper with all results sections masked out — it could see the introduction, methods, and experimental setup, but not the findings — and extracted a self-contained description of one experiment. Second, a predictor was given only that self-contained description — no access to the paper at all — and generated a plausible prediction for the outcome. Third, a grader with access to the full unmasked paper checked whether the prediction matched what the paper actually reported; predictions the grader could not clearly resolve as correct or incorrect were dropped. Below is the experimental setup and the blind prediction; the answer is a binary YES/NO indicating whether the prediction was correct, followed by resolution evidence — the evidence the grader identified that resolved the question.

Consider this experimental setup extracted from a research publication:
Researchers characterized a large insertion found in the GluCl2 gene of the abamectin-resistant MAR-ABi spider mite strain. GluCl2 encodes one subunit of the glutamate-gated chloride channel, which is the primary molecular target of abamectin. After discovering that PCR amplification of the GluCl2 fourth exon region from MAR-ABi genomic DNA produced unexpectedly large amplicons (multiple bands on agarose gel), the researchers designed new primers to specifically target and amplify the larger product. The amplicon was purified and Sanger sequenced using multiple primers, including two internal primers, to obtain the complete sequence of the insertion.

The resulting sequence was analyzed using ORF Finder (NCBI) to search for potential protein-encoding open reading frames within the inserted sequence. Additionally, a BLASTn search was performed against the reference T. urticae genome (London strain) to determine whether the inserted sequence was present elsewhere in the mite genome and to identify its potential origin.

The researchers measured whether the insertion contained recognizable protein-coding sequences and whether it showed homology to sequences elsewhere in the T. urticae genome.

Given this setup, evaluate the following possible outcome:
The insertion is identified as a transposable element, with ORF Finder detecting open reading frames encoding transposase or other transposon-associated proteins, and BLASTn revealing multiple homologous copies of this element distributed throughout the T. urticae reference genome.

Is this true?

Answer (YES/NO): NO